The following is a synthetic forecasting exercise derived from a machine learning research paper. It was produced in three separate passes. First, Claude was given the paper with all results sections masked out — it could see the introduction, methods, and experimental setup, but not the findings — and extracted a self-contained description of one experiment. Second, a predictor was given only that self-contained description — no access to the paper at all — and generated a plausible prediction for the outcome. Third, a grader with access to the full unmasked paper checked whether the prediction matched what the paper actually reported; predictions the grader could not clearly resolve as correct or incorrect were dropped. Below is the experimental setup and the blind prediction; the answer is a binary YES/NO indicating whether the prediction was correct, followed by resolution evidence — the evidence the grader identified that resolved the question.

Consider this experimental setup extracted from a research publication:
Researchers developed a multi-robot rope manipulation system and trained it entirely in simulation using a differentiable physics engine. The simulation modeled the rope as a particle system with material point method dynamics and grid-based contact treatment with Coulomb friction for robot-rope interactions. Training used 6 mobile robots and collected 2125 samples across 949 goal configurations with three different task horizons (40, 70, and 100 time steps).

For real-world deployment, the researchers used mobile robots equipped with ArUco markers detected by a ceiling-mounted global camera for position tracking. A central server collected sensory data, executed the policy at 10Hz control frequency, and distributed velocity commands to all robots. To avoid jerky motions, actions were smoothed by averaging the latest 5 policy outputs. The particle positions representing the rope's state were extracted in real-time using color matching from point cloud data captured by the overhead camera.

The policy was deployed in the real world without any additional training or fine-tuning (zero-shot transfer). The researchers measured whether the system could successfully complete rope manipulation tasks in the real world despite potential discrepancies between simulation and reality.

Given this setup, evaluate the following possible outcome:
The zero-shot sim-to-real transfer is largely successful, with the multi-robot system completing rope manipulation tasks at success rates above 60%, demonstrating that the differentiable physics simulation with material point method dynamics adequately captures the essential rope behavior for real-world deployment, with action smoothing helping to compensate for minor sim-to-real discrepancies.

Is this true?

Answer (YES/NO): NO